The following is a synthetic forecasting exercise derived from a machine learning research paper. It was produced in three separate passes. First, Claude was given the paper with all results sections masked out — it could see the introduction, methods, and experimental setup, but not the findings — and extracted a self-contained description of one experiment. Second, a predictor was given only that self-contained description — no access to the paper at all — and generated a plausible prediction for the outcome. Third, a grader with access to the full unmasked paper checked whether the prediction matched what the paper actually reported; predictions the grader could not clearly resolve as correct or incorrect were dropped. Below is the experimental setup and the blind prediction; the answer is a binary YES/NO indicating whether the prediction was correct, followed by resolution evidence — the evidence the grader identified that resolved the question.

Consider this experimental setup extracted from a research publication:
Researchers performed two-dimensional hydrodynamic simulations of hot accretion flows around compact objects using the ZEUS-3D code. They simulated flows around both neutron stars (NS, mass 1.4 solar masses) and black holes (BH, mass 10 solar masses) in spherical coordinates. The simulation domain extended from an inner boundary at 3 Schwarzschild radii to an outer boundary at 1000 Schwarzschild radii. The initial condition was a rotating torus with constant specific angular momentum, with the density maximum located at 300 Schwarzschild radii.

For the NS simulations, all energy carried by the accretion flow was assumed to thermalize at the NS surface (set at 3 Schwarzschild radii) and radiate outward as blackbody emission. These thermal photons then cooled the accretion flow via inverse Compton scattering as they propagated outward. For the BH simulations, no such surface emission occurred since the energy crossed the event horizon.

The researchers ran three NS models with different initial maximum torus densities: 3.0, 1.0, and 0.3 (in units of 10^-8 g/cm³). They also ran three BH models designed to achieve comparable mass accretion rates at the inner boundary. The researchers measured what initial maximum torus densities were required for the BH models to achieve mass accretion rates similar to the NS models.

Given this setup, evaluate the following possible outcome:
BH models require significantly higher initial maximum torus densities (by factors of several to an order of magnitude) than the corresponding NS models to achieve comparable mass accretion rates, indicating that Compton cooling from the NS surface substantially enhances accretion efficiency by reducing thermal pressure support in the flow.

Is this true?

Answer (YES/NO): NO